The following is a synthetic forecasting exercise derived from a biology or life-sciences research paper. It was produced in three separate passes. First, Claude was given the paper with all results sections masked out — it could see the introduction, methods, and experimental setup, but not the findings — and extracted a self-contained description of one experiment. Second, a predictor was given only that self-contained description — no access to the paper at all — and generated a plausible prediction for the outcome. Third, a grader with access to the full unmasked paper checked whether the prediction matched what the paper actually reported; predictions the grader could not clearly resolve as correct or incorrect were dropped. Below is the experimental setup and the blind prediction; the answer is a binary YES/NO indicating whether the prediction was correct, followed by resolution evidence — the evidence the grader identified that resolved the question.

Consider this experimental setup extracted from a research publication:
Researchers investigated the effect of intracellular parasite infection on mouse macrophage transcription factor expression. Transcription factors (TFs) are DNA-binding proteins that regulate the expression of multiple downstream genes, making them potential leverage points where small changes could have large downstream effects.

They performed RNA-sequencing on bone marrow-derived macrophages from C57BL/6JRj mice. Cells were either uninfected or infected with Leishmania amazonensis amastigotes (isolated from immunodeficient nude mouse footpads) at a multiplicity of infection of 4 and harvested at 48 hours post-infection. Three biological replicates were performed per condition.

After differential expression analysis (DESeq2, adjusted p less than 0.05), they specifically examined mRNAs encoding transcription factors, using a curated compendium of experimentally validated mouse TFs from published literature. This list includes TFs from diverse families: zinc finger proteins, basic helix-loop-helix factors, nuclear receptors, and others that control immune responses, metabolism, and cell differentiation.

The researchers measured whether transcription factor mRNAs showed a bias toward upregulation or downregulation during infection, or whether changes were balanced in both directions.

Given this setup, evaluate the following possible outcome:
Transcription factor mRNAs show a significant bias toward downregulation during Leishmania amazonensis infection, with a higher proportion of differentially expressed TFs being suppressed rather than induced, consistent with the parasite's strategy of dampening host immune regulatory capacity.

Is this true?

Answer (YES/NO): YES